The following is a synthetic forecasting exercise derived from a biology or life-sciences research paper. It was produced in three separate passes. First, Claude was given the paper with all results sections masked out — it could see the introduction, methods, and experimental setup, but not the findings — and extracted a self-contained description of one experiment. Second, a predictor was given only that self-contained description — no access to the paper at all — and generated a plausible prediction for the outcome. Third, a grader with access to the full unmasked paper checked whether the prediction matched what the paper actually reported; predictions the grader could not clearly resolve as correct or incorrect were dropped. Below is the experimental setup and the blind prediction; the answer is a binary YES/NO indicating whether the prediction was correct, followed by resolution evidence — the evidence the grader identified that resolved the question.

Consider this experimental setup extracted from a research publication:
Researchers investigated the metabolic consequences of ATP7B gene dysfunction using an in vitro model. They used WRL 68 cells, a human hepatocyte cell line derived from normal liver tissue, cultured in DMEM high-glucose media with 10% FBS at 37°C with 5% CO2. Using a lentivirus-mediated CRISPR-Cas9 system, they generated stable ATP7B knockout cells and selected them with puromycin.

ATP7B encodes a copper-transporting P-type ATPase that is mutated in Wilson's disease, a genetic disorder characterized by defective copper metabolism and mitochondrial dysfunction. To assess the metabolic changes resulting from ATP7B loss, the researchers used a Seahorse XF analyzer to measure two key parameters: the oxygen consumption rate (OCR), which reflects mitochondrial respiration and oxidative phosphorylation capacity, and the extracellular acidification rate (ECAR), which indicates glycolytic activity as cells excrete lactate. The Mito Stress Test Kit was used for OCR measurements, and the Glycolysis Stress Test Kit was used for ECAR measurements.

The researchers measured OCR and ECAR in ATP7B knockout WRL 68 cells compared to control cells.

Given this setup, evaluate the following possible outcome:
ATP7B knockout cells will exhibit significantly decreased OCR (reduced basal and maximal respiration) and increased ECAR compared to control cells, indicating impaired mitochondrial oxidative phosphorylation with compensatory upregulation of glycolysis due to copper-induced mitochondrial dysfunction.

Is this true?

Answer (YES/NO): NO